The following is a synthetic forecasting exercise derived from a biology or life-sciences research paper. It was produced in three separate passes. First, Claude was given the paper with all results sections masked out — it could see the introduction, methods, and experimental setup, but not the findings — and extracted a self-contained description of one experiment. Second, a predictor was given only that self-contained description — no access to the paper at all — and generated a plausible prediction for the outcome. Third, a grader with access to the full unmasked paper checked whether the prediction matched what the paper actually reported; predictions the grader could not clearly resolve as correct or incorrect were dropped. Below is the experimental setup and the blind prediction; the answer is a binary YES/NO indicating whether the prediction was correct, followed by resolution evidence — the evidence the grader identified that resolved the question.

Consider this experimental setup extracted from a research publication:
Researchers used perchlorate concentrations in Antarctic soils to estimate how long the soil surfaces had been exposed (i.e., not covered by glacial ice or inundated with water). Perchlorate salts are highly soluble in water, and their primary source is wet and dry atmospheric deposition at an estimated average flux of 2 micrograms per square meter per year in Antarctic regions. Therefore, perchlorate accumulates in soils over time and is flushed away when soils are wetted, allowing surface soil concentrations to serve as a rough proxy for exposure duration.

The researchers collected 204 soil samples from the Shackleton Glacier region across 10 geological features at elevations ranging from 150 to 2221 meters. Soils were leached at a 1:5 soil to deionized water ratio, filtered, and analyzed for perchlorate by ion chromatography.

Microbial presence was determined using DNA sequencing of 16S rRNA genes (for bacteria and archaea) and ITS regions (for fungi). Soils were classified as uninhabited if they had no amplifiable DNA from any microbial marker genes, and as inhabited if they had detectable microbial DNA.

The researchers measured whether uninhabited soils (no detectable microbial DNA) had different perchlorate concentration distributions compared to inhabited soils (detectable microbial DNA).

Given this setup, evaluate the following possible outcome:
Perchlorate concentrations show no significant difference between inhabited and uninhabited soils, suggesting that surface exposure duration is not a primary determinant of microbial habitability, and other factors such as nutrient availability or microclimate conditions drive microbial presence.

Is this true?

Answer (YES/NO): NO